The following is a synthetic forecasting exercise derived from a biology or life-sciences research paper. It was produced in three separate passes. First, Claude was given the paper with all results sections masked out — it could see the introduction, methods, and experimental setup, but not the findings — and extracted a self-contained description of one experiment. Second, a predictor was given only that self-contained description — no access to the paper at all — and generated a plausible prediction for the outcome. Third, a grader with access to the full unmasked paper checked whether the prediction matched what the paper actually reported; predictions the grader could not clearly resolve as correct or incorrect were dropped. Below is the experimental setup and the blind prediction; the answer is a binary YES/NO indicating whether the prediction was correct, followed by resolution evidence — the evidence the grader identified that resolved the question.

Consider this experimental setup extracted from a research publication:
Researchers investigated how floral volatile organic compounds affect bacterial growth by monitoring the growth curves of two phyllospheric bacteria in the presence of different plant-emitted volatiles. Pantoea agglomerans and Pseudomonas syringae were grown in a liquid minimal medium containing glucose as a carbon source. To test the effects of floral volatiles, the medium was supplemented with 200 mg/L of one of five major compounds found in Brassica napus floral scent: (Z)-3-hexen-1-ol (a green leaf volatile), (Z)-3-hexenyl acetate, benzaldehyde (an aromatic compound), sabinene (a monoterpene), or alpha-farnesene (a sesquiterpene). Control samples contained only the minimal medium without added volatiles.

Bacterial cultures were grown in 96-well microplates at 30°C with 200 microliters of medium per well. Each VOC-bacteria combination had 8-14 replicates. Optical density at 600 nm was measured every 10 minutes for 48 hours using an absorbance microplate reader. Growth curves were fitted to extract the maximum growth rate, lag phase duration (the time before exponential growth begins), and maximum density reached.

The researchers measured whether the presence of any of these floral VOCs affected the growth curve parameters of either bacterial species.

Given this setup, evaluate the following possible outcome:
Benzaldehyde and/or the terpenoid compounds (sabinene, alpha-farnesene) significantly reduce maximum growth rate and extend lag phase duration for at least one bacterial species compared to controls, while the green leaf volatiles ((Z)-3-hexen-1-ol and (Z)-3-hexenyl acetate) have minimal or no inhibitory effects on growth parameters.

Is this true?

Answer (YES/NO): NO